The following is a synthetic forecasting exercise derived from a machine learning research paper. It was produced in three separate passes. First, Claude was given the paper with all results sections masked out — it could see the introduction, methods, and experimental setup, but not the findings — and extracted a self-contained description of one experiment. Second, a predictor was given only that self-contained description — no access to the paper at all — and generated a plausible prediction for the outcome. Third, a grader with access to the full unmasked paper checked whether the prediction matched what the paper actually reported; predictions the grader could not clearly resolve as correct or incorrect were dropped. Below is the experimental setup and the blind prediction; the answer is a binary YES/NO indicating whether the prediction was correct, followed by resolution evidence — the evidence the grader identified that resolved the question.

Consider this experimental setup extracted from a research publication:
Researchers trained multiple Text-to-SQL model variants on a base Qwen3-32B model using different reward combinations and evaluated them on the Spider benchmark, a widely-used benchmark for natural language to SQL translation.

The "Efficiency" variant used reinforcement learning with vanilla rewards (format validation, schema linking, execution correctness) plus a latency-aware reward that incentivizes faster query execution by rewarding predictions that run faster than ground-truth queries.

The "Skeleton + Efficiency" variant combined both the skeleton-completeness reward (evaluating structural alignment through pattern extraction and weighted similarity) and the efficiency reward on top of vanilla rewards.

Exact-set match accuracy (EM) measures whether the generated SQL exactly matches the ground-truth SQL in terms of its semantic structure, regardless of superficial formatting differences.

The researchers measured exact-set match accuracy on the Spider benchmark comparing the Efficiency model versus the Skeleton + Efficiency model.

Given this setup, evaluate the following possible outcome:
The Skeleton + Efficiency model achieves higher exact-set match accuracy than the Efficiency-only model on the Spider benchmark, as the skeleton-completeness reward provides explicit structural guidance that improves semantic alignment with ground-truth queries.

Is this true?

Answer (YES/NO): YES